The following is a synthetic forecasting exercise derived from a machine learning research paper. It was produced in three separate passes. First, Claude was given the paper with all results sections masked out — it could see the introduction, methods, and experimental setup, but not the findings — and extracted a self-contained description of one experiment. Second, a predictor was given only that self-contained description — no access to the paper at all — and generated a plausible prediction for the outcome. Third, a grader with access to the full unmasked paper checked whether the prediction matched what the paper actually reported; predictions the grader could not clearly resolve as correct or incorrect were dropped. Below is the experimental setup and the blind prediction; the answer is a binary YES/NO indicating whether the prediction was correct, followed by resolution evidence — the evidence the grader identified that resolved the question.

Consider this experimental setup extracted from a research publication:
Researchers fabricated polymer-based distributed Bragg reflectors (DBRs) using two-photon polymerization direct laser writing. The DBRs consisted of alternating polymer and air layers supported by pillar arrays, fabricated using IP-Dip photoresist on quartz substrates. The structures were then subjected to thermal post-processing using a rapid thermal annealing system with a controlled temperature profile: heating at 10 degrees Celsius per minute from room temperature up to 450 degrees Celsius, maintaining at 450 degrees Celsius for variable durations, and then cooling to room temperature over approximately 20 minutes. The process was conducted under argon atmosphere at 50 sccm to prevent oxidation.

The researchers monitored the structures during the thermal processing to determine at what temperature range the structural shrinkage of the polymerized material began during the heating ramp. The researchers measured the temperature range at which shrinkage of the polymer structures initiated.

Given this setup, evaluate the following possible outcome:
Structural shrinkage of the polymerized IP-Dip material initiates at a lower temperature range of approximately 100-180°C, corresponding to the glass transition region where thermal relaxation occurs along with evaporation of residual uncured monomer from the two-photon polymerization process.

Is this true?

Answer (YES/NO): NO